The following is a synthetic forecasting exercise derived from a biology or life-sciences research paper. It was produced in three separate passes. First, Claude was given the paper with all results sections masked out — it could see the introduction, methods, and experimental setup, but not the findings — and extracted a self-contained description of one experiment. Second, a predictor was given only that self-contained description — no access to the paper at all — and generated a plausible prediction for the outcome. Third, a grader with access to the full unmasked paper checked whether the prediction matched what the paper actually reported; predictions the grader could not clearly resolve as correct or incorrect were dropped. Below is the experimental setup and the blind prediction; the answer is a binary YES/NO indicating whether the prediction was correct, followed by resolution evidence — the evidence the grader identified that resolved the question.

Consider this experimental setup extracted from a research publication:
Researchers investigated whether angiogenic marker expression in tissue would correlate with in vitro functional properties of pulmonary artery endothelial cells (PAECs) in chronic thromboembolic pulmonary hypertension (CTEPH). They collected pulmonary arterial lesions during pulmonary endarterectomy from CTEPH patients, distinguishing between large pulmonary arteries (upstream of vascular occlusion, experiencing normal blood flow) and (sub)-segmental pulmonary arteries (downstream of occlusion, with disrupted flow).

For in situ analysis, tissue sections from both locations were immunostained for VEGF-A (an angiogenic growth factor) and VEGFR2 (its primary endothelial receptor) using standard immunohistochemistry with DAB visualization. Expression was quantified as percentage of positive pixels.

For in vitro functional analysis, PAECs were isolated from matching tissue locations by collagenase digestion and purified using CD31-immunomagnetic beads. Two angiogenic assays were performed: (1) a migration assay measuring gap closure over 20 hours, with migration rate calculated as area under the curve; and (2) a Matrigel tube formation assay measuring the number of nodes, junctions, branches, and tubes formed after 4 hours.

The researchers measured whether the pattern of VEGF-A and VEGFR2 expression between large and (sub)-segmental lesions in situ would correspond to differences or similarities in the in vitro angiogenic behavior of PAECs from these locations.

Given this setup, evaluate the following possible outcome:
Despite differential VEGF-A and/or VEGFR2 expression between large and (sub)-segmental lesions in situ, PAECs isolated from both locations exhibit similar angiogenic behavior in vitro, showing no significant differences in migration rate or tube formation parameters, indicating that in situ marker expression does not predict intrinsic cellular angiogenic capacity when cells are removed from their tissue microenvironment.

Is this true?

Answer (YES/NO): YES